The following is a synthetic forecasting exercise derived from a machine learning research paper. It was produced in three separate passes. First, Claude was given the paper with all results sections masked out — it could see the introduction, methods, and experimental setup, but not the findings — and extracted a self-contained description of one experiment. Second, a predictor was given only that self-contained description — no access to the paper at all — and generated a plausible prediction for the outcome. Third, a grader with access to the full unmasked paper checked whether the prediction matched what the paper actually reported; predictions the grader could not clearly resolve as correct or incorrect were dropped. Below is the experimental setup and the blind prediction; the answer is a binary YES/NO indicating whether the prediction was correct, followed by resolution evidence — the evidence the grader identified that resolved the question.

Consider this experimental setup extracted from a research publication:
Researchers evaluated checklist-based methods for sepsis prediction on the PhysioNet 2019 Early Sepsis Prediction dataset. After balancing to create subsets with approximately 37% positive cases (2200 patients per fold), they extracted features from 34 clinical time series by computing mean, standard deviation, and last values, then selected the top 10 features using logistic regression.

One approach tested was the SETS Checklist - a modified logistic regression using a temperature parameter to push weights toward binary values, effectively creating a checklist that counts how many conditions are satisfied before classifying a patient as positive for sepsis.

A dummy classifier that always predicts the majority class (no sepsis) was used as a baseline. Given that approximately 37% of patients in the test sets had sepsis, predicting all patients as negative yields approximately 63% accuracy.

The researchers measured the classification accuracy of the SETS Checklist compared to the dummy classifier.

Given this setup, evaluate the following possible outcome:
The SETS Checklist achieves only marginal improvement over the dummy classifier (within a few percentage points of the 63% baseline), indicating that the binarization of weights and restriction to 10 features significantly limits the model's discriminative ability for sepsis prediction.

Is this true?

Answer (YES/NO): NO